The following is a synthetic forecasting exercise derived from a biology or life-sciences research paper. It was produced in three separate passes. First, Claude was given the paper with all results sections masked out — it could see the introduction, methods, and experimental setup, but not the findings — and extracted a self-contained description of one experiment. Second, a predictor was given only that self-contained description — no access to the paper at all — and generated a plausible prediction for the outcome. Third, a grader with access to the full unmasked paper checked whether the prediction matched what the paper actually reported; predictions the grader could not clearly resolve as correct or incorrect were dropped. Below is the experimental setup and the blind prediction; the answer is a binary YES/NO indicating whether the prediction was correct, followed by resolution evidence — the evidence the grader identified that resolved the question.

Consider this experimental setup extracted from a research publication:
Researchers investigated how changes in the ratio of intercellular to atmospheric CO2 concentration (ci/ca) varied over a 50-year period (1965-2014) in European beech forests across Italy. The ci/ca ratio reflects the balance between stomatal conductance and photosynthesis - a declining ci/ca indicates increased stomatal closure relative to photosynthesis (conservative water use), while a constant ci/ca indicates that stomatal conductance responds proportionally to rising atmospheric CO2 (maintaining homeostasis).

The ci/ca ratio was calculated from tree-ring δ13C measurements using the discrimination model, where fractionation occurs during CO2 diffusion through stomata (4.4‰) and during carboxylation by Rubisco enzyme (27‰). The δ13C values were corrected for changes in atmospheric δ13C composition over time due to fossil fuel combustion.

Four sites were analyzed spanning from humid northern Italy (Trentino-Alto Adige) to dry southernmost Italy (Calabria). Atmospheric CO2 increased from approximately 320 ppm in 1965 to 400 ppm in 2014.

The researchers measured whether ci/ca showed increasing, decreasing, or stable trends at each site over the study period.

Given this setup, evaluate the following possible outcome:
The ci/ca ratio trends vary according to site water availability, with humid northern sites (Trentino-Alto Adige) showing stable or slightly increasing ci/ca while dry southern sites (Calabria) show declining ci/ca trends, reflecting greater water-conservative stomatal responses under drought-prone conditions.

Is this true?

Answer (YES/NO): NO